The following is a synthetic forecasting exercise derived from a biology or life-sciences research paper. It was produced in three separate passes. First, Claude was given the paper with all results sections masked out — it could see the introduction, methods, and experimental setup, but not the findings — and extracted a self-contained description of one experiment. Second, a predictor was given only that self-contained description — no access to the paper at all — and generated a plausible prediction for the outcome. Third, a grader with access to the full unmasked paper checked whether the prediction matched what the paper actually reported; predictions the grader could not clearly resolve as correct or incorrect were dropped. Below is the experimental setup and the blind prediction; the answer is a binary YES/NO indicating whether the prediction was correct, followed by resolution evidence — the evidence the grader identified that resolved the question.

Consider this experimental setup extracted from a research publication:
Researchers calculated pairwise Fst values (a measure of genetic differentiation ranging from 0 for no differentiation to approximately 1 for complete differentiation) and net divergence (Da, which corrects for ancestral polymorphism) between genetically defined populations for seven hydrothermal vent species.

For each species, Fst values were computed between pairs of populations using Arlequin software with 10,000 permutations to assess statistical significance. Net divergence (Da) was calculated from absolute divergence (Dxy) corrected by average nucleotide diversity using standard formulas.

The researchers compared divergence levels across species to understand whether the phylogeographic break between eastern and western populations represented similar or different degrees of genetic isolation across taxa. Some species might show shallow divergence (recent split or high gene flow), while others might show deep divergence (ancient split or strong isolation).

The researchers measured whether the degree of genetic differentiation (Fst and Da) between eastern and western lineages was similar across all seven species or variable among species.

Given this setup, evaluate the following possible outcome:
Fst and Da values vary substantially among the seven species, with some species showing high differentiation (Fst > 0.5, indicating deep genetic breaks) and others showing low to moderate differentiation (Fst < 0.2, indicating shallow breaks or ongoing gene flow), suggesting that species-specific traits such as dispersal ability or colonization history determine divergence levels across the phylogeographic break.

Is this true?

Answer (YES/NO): NO